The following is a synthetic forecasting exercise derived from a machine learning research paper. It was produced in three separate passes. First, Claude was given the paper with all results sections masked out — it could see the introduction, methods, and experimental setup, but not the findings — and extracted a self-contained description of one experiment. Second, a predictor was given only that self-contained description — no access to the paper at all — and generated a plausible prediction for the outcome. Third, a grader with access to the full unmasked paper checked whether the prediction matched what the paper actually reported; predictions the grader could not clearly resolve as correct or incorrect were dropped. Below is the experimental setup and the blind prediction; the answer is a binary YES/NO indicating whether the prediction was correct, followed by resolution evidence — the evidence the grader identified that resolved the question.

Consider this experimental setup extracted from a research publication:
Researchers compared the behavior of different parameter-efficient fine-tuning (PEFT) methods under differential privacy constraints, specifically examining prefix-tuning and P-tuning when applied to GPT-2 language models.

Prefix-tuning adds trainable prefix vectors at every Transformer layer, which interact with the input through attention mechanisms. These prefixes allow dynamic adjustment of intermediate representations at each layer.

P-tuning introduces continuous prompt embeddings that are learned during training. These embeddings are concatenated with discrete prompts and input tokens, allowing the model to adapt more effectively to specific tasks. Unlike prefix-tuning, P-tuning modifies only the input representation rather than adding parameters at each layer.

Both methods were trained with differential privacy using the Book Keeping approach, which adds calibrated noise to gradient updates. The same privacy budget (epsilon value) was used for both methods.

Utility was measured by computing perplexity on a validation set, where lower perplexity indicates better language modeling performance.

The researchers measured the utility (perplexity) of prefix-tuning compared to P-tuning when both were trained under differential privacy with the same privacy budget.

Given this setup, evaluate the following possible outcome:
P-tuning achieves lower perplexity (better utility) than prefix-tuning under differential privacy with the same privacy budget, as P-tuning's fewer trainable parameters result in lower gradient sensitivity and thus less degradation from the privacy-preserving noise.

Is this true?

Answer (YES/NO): YES